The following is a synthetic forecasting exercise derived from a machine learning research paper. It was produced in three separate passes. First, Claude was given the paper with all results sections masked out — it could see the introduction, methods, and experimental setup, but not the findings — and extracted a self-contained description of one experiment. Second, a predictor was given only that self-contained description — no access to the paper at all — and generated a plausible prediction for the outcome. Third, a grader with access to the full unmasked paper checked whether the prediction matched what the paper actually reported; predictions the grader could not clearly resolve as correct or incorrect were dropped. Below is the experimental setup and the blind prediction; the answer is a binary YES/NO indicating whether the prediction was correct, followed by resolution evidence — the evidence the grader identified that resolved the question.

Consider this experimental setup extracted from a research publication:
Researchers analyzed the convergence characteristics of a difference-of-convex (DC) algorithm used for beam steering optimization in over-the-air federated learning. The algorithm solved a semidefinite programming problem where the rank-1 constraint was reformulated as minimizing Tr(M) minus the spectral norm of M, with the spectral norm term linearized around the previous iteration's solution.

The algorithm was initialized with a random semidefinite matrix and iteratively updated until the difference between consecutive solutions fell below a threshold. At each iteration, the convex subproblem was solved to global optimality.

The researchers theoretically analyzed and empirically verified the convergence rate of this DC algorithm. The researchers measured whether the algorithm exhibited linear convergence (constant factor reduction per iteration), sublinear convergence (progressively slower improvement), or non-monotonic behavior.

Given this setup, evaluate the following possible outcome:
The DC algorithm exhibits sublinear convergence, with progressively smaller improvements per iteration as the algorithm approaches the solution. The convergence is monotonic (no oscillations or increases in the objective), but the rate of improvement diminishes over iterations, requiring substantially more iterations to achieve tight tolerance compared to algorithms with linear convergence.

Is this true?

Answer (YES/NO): NO